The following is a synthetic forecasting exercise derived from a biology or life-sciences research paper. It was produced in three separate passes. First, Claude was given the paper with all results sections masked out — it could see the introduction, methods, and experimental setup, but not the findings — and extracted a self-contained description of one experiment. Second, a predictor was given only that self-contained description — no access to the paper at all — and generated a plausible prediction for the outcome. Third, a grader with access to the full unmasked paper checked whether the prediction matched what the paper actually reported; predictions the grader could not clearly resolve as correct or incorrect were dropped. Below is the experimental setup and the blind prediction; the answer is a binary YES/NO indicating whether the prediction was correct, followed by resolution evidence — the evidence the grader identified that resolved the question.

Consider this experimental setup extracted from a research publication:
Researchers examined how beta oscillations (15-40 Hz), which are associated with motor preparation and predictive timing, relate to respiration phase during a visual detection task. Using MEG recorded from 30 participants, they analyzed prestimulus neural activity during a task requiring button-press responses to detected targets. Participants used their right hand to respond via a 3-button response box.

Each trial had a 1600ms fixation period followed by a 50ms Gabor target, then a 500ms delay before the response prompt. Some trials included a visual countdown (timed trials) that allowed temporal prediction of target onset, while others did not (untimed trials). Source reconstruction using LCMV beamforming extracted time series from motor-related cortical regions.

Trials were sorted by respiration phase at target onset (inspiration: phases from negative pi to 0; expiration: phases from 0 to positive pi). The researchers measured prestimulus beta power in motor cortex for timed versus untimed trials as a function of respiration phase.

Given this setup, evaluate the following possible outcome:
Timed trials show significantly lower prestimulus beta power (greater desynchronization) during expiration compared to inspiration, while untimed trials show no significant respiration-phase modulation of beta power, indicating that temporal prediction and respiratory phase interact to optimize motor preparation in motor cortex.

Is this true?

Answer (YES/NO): NO